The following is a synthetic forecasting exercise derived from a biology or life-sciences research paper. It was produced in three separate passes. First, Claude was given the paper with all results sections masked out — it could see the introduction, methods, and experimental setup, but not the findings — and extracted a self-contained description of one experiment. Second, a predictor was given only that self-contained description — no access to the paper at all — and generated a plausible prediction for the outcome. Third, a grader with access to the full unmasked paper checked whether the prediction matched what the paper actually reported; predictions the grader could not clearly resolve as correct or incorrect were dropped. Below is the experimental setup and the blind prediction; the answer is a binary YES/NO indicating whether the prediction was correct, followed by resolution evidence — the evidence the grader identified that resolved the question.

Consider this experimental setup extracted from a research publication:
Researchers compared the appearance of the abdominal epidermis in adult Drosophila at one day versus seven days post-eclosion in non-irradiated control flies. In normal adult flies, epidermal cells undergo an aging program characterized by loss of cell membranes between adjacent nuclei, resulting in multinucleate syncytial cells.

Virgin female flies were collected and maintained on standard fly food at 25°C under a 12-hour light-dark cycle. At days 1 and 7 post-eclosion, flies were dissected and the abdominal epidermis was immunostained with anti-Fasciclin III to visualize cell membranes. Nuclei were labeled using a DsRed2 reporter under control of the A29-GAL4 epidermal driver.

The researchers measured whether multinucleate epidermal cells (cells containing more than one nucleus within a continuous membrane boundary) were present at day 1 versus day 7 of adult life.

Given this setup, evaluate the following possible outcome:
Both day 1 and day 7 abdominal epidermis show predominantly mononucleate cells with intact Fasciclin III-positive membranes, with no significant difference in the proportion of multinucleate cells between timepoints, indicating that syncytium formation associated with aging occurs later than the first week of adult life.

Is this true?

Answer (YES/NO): NO